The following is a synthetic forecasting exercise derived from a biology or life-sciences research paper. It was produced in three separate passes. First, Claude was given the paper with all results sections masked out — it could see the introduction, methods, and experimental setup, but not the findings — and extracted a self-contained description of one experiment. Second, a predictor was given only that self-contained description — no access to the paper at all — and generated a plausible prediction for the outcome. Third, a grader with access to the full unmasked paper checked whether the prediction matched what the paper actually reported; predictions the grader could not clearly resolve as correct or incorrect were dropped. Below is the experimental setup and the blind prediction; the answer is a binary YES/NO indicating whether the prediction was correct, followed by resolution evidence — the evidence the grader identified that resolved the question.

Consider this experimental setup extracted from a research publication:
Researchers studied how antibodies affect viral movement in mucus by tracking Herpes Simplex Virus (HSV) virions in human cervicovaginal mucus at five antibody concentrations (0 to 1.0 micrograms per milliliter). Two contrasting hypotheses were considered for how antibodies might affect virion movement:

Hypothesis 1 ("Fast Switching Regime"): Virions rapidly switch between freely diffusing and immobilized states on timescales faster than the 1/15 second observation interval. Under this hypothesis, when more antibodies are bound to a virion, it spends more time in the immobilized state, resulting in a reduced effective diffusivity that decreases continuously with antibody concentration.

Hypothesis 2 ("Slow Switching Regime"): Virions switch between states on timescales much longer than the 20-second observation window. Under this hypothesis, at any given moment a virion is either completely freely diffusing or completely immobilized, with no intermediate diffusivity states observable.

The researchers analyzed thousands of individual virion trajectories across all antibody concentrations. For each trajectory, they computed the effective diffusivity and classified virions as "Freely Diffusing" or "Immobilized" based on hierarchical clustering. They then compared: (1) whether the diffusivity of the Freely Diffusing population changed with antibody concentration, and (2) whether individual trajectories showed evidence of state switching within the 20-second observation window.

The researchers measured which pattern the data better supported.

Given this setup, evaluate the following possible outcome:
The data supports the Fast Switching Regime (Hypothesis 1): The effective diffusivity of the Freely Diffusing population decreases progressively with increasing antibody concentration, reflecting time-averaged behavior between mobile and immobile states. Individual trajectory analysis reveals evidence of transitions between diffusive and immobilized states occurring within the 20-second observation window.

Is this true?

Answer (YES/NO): NO